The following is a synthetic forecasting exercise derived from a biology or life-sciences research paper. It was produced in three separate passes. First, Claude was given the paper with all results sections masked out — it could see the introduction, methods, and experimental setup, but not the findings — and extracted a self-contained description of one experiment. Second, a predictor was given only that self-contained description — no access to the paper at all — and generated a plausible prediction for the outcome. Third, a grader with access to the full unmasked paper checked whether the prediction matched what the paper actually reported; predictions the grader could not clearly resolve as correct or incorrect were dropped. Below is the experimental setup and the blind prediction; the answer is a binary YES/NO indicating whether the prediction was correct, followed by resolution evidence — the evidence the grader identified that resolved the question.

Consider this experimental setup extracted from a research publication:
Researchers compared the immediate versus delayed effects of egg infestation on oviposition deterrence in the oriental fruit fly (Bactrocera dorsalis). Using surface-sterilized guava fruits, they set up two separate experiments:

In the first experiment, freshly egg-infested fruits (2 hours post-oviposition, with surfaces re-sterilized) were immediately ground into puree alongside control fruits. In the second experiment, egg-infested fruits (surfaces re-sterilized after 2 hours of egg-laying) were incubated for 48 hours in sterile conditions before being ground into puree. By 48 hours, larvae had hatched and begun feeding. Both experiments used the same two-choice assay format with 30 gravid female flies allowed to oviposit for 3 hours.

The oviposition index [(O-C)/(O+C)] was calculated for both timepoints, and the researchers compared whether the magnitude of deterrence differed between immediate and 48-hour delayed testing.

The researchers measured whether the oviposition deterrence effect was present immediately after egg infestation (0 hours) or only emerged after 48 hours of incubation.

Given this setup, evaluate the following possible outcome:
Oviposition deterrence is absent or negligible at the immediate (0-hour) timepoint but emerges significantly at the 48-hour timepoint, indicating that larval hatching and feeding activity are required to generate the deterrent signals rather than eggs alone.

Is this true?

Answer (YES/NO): NO